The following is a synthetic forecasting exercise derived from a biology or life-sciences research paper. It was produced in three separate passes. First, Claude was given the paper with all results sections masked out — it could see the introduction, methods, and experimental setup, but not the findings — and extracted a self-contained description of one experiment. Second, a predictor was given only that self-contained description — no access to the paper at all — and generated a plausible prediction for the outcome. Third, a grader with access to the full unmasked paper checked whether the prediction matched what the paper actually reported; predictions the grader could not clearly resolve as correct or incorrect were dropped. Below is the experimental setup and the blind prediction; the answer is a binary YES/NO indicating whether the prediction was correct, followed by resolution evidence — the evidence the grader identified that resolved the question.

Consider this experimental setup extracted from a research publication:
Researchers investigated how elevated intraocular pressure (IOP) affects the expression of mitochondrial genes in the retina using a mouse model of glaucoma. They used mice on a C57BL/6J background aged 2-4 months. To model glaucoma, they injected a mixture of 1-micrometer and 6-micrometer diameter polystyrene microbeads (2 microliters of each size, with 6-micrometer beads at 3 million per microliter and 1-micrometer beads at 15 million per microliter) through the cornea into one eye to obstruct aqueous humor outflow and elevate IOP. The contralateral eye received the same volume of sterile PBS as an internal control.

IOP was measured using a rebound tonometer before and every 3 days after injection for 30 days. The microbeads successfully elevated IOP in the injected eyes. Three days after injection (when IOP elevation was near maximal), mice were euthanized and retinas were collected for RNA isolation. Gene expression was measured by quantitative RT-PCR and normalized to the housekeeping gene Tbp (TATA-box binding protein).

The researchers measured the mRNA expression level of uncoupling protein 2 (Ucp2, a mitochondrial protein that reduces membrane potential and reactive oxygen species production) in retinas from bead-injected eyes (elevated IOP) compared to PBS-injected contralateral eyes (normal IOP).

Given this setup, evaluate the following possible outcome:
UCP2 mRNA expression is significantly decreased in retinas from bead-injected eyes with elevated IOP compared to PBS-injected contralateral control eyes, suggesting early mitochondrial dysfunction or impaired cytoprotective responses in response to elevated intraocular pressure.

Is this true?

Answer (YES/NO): NO